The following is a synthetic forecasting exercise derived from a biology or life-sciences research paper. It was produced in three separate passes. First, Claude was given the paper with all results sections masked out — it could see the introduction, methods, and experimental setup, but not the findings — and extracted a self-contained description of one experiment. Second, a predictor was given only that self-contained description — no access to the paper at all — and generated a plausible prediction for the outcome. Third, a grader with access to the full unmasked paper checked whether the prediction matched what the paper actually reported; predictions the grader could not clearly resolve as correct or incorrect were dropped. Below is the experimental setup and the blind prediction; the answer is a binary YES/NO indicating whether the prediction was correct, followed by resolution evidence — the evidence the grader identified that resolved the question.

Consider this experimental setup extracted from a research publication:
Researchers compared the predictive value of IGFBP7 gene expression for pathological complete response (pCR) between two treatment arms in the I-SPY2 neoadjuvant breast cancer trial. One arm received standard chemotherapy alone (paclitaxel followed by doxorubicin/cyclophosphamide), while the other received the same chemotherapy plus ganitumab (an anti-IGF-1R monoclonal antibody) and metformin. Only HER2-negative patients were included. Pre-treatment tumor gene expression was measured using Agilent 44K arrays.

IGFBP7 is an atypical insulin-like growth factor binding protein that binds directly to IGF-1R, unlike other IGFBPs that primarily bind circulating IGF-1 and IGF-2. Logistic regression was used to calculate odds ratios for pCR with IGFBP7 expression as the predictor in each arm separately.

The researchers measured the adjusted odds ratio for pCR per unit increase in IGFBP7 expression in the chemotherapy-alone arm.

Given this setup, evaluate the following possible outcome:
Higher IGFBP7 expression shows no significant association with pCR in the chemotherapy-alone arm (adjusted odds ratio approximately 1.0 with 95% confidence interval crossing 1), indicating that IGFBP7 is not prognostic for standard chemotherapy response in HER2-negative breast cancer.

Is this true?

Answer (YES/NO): YES